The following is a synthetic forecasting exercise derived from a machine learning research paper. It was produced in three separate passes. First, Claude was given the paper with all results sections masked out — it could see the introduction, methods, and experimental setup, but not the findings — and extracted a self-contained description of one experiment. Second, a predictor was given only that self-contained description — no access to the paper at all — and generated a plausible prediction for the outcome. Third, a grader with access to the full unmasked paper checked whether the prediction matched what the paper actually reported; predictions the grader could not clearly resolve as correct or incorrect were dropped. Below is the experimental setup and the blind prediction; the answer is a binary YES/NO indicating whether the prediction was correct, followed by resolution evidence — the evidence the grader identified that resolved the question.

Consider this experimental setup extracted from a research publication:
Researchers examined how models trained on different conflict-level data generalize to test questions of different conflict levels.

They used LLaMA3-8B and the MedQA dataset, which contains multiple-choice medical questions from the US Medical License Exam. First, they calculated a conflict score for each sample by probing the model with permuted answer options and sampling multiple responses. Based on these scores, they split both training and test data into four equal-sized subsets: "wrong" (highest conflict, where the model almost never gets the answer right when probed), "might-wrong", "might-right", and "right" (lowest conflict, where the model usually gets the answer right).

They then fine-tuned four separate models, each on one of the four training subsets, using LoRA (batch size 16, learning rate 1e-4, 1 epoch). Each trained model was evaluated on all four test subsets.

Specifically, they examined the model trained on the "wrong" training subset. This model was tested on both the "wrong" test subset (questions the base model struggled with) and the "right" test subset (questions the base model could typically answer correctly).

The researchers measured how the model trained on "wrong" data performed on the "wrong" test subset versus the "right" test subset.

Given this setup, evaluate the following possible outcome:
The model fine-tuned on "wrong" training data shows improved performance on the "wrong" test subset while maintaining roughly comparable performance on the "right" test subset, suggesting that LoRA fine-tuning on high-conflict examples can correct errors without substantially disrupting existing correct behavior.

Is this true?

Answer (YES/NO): NO